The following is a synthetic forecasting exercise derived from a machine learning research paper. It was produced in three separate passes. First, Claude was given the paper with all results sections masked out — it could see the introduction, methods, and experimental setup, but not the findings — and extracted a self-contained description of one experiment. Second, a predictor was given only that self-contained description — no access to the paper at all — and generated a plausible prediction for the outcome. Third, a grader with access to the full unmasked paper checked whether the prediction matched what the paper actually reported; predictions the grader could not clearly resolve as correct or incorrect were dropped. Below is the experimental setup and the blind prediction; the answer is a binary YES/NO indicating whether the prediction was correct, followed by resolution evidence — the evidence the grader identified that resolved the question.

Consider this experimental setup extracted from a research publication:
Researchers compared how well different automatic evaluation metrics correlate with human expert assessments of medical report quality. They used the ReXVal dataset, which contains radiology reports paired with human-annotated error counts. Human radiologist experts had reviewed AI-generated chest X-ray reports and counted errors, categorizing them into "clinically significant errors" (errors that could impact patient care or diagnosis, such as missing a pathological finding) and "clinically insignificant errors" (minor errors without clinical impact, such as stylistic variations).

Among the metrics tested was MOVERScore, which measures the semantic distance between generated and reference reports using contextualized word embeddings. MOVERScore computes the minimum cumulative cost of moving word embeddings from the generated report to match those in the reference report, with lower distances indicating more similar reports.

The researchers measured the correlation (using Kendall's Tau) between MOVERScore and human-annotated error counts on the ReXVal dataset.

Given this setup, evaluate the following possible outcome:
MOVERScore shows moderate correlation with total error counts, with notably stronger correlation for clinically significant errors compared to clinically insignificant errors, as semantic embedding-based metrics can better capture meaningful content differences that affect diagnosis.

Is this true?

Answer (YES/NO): YES